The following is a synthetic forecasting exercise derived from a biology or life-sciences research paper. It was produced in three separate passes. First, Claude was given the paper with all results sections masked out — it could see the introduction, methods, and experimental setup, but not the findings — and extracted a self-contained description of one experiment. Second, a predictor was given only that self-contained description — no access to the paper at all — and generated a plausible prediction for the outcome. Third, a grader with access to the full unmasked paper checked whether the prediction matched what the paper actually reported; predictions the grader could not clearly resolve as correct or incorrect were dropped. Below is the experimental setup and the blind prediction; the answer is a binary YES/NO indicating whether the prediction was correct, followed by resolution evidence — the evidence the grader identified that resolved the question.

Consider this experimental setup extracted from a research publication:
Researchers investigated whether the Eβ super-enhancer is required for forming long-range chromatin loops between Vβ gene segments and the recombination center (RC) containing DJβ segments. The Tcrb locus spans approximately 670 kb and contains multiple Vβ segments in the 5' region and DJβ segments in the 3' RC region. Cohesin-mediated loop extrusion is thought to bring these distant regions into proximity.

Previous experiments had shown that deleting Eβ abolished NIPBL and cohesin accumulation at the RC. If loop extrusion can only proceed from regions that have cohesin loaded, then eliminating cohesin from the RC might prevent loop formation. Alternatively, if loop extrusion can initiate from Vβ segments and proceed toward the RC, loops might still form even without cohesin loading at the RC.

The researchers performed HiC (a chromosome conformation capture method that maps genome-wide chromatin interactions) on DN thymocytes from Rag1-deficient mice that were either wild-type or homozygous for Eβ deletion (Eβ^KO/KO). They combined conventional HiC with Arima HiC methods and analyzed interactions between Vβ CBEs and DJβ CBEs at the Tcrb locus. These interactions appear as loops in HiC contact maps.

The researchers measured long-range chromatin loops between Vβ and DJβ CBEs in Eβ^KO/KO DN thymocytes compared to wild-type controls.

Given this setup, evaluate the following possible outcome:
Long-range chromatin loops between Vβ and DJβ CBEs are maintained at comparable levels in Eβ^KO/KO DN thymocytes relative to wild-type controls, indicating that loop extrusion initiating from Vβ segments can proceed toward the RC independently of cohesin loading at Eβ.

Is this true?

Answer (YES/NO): YES